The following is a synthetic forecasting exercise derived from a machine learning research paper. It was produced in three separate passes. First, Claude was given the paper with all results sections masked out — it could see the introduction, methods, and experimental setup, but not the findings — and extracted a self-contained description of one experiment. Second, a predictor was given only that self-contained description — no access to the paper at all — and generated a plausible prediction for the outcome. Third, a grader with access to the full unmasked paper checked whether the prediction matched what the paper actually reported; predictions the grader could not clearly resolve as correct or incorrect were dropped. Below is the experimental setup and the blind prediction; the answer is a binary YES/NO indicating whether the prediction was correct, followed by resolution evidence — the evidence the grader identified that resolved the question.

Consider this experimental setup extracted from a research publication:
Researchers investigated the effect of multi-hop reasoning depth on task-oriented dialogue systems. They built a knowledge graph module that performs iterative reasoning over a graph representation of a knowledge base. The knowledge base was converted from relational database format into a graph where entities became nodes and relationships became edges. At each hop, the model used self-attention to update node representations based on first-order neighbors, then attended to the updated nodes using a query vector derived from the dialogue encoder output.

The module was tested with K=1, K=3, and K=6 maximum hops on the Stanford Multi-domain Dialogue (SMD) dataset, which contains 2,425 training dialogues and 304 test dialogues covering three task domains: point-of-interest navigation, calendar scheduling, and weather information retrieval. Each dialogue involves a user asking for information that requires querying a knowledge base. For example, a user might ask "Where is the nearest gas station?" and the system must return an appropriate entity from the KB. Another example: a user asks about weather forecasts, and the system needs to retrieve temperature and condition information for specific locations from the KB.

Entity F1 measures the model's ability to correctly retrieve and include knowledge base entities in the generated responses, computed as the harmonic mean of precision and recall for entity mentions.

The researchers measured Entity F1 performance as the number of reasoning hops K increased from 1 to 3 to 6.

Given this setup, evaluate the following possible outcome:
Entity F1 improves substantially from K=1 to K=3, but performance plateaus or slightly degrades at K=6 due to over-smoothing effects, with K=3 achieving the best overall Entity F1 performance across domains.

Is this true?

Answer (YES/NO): NO